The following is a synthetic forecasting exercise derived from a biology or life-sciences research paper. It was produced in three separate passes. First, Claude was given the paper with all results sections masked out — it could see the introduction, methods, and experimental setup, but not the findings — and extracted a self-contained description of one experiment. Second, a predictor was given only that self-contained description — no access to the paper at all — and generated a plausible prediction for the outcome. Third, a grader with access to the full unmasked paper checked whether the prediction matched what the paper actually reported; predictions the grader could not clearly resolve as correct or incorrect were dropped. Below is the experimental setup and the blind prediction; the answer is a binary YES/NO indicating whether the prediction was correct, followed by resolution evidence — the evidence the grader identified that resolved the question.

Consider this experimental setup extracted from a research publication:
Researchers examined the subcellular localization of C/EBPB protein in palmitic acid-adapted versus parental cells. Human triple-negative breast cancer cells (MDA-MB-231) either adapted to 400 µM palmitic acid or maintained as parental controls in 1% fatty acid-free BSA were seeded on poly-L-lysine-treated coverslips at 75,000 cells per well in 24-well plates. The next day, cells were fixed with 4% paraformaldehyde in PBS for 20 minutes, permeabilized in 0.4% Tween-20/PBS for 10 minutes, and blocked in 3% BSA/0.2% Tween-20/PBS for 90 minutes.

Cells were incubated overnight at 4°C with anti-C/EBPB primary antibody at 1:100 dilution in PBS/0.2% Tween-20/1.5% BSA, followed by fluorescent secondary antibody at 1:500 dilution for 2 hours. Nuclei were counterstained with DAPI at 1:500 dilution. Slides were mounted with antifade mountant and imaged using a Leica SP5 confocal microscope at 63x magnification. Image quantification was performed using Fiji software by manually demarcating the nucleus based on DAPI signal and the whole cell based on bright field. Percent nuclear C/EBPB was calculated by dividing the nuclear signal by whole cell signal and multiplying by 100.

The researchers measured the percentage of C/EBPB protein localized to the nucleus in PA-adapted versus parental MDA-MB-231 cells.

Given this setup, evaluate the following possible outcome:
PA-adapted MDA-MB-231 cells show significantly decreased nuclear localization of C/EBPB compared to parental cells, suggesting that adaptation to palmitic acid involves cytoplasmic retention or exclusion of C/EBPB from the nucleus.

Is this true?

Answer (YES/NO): NO